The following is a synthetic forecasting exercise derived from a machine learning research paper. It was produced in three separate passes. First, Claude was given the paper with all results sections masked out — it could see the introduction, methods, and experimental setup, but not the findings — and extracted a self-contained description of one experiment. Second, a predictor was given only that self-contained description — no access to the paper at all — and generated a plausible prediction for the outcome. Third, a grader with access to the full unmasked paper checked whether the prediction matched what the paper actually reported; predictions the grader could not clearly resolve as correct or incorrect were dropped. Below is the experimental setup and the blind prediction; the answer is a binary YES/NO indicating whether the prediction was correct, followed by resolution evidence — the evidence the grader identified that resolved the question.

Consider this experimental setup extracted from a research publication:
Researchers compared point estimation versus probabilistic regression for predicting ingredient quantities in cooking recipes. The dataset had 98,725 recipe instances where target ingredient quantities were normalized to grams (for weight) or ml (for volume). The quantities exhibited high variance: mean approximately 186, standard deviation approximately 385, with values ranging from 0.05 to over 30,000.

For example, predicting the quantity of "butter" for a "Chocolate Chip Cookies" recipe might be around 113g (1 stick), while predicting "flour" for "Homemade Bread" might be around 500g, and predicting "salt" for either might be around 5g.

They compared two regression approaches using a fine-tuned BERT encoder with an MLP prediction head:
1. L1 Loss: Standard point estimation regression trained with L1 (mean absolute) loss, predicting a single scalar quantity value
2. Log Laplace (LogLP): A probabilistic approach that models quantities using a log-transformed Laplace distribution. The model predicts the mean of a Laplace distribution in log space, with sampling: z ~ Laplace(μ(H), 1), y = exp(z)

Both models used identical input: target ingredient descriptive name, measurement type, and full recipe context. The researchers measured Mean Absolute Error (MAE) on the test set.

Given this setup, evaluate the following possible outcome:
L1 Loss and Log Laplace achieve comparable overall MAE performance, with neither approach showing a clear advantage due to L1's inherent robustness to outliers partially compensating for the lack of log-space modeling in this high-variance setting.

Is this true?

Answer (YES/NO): NO